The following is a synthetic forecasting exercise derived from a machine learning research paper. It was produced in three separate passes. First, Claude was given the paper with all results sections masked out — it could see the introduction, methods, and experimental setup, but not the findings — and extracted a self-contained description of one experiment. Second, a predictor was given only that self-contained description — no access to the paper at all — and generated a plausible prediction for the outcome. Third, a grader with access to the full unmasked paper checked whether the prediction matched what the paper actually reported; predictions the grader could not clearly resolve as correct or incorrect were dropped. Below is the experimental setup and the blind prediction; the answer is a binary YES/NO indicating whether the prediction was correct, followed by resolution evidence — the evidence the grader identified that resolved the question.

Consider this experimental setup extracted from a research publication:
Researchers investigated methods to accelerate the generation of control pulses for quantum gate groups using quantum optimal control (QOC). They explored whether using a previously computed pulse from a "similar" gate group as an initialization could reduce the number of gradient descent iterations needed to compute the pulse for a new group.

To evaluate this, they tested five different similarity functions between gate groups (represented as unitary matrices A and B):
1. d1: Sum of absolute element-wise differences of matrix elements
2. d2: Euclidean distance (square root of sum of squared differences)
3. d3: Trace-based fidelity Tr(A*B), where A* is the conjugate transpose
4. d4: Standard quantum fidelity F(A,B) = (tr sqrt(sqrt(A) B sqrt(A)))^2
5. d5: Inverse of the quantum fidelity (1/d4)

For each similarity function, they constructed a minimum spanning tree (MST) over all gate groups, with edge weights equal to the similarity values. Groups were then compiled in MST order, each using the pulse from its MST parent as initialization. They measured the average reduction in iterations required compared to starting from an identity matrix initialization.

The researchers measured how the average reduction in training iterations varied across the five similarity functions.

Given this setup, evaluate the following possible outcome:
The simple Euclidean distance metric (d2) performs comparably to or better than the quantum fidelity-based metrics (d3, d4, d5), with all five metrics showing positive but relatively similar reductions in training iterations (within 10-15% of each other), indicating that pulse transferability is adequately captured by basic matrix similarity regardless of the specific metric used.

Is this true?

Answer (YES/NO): NO